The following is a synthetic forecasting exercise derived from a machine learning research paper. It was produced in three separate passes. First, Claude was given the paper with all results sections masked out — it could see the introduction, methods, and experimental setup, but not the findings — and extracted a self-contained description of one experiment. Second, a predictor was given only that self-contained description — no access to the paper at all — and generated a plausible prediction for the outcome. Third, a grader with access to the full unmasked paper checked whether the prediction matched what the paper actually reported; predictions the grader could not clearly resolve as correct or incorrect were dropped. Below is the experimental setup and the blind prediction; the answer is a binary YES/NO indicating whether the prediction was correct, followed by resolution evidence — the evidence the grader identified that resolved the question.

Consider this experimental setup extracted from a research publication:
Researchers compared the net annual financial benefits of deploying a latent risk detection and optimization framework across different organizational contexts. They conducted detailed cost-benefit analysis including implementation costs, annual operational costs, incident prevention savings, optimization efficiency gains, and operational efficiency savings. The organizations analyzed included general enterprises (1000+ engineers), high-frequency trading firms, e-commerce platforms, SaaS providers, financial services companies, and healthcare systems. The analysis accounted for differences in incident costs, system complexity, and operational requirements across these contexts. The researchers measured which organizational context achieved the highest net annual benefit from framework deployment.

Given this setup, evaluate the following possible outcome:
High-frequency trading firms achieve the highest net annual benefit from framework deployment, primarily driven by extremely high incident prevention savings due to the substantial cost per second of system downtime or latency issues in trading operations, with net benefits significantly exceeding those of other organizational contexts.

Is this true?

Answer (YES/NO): YES